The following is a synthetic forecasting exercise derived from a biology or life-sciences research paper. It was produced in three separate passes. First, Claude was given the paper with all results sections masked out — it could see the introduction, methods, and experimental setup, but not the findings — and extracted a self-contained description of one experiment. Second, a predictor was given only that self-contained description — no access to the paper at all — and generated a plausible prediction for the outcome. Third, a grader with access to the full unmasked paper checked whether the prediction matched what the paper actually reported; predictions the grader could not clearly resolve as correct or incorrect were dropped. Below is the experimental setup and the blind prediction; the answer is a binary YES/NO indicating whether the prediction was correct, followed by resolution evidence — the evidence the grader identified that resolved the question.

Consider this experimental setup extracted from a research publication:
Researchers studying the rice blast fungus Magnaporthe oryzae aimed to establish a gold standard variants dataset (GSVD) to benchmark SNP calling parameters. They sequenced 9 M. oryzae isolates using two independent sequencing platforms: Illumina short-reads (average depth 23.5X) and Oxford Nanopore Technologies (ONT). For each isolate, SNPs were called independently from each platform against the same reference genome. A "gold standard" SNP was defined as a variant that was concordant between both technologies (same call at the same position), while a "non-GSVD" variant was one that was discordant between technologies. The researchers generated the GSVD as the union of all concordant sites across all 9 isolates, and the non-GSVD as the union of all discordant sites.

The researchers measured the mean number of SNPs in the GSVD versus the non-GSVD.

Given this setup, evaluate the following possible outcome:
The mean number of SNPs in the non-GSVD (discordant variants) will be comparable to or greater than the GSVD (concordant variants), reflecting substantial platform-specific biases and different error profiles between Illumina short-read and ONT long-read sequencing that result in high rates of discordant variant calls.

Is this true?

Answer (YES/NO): YES